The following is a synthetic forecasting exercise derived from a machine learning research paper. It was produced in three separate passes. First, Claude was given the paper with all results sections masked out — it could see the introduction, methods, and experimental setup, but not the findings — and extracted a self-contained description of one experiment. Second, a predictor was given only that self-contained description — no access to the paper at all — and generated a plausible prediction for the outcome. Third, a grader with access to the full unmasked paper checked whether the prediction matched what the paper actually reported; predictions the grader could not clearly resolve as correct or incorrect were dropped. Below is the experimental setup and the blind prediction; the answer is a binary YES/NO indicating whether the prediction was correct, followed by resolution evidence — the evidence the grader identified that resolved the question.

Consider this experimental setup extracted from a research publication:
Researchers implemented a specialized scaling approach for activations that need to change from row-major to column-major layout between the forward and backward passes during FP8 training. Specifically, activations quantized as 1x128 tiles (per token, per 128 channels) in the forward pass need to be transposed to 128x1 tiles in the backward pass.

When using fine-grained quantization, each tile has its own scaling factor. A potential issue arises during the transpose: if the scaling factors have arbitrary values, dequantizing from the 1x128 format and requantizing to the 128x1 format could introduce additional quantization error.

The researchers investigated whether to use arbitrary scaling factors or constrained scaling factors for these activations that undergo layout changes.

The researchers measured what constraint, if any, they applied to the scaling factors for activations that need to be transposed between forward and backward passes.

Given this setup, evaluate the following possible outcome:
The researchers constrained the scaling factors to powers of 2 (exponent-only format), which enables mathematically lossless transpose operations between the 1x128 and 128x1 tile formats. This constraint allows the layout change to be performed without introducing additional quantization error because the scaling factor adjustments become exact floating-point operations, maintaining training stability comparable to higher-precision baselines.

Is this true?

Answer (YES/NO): YES